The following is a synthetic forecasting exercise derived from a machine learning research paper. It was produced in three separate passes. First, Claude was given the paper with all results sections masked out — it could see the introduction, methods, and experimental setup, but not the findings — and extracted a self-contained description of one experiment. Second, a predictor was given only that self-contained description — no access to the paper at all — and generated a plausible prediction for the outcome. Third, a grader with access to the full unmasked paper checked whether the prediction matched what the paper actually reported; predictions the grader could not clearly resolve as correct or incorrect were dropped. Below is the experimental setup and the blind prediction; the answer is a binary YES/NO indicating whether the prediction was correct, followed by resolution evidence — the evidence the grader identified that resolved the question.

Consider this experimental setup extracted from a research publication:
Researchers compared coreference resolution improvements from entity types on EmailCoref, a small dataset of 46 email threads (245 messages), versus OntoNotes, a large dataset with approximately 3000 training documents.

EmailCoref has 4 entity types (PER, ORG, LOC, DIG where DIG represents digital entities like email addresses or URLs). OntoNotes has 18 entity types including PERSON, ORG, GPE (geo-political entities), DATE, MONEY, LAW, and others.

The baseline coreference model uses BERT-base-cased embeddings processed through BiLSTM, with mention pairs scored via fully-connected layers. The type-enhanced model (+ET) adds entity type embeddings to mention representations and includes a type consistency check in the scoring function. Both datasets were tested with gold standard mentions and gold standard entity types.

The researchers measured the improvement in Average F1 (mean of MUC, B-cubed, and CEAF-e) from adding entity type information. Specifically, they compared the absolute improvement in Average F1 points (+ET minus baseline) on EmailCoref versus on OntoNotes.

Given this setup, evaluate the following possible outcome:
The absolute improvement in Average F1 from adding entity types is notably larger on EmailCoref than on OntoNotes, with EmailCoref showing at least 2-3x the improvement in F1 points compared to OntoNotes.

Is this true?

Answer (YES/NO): NO